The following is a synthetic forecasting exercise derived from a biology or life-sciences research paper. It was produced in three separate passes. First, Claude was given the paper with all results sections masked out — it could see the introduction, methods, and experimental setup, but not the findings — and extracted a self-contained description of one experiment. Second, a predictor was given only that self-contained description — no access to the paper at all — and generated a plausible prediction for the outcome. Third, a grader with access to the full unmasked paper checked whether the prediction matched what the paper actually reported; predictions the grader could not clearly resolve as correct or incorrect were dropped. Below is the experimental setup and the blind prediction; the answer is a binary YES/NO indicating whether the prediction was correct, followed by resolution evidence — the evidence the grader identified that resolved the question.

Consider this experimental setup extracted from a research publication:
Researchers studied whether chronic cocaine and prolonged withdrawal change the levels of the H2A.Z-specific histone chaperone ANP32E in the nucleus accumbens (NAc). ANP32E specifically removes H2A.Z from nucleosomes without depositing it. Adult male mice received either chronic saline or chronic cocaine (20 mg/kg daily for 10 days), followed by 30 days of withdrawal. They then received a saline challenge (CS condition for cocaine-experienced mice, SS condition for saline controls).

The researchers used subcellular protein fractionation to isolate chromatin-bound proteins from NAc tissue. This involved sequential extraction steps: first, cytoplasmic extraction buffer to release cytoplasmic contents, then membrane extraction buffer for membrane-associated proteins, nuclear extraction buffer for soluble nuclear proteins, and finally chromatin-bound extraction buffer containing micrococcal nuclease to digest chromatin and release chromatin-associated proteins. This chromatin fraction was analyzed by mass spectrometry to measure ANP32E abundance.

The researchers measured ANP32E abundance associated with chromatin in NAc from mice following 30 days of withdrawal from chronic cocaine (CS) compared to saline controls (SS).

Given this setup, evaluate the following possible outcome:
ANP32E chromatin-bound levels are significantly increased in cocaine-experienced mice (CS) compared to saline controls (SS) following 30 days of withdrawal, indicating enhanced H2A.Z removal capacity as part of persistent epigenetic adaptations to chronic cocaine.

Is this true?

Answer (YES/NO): YES